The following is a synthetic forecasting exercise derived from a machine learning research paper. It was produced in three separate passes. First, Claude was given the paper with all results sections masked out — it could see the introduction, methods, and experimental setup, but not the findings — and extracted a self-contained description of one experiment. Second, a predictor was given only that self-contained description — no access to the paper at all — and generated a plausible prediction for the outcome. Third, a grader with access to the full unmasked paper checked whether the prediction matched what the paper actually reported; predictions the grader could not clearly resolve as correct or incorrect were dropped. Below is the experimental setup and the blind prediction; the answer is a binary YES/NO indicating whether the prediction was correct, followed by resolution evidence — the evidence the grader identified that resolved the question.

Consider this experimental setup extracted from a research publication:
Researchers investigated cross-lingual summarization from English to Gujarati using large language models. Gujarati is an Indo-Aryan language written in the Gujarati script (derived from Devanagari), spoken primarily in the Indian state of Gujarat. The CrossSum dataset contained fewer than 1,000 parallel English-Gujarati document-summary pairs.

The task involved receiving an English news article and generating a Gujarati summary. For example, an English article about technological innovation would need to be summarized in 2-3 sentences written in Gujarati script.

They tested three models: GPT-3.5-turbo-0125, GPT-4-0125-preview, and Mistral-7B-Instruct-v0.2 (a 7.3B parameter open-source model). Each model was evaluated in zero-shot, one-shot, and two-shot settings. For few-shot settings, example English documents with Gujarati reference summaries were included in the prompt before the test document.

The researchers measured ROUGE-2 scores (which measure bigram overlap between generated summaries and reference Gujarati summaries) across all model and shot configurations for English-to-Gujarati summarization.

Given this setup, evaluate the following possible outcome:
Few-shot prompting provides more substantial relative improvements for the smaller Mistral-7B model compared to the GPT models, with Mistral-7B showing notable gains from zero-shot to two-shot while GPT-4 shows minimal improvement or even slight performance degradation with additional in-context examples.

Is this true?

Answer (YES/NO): NO